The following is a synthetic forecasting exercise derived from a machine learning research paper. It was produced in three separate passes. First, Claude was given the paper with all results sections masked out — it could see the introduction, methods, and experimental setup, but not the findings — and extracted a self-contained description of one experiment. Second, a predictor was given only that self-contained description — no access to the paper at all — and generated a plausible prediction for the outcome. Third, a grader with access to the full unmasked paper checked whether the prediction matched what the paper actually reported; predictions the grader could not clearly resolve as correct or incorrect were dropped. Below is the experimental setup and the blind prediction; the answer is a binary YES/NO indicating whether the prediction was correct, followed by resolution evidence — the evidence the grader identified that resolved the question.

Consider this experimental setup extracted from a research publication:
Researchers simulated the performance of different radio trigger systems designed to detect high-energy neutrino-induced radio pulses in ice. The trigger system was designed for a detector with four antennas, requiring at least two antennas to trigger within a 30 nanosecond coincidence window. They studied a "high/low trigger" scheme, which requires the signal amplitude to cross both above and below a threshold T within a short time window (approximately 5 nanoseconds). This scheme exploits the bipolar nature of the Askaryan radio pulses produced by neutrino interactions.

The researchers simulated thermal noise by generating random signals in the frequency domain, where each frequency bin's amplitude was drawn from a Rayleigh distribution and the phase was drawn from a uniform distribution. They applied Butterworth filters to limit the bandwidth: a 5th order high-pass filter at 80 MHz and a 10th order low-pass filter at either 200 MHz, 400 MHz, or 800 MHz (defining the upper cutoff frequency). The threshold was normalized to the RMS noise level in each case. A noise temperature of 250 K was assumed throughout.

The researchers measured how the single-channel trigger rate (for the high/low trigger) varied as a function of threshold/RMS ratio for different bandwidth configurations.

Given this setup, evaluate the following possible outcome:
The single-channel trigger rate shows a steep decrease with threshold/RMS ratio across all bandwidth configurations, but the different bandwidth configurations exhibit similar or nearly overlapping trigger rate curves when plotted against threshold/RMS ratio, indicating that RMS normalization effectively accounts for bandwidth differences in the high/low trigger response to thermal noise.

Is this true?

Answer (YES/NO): NO